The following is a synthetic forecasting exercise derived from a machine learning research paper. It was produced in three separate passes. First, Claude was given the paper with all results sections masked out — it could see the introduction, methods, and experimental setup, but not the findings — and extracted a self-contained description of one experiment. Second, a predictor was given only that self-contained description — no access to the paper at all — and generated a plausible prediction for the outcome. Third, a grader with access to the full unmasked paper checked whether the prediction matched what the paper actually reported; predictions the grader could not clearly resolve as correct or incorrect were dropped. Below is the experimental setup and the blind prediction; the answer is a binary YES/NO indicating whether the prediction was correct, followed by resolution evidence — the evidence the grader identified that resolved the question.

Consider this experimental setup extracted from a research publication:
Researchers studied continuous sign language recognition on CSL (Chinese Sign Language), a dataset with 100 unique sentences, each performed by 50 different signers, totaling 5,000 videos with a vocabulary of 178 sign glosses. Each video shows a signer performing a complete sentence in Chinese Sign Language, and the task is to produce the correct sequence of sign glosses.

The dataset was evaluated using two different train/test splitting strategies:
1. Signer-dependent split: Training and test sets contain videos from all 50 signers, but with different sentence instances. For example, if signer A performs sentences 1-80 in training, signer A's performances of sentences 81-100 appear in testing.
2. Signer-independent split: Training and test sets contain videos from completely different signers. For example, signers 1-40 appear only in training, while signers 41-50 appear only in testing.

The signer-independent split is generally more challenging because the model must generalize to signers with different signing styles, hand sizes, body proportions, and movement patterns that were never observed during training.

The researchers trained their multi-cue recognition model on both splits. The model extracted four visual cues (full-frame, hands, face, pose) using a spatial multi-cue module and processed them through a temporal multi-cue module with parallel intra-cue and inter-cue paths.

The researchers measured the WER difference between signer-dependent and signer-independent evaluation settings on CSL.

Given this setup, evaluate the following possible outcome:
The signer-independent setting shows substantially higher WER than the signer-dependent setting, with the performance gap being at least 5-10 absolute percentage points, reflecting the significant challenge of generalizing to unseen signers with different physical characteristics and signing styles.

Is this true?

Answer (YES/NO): NO